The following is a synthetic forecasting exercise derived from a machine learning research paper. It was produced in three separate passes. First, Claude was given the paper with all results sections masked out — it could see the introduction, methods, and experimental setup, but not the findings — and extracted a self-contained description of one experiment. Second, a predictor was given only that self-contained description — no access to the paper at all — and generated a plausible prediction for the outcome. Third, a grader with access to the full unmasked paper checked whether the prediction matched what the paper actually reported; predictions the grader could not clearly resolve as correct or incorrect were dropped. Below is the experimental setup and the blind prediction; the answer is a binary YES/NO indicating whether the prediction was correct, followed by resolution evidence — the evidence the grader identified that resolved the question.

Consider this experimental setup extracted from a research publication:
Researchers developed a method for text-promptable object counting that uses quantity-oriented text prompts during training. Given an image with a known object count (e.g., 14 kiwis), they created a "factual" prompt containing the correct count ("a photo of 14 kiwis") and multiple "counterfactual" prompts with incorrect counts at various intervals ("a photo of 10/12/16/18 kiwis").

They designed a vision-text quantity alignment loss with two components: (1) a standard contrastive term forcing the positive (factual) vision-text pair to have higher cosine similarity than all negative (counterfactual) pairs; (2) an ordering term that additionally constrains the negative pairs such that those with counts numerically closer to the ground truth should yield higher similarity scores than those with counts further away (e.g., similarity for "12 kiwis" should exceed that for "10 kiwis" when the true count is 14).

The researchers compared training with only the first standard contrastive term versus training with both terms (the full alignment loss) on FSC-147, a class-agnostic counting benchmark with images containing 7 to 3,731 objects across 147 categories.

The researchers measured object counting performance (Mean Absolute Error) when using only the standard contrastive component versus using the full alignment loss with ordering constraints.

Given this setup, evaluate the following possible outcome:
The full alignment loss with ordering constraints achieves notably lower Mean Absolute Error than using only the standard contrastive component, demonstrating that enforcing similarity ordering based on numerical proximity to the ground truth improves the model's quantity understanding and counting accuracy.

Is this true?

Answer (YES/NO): YES